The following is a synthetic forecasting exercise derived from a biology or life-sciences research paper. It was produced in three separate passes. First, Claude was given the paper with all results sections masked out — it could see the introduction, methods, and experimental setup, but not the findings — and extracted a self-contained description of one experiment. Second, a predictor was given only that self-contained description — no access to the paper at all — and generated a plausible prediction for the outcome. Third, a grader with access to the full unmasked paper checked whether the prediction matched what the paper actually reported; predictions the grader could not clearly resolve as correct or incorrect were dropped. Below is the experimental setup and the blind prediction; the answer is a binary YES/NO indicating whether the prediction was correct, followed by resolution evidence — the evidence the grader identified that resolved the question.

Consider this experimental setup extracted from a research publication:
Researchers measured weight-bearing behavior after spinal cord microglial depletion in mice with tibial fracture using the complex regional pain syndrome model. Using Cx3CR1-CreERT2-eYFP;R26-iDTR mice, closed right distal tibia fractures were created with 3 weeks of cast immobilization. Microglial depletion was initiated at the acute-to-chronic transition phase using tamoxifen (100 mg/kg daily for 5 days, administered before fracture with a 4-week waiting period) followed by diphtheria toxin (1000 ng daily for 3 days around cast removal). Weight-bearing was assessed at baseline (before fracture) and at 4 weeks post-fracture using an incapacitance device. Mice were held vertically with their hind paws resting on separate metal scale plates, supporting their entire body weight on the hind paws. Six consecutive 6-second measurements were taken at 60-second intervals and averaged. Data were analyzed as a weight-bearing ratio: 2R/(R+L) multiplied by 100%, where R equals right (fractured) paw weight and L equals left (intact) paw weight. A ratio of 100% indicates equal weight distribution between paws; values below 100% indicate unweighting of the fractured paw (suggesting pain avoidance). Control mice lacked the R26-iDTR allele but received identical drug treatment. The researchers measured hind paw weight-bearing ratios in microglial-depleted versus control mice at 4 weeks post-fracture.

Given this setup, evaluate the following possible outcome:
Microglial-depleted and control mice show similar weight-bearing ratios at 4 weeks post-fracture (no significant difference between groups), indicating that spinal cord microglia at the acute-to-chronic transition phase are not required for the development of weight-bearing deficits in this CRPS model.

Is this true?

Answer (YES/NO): NO